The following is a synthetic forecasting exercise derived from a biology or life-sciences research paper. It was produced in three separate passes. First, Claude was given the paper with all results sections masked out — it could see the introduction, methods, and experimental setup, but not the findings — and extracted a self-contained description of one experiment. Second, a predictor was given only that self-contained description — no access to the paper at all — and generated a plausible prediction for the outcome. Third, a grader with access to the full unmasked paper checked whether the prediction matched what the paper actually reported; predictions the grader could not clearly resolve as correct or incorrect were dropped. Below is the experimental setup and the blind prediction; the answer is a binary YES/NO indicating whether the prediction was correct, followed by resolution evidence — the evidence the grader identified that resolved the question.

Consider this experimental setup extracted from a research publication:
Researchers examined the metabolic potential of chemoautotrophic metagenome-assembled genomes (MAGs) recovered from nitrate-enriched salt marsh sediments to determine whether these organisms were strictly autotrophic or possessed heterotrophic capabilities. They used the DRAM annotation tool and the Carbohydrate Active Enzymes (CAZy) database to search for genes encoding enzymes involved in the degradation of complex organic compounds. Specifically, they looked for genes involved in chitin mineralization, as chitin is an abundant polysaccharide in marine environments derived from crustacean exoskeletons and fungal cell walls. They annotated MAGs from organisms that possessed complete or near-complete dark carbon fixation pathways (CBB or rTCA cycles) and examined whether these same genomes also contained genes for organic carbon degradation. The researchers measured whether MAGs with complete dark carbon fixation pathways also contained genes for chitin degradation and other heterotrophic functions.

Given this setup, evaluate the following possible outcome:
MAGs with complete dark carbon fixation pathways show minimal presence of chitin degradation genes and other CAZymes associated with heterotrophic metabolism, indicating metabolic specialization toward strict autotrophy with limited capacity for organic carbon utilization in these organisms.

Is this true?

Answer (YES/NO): NO